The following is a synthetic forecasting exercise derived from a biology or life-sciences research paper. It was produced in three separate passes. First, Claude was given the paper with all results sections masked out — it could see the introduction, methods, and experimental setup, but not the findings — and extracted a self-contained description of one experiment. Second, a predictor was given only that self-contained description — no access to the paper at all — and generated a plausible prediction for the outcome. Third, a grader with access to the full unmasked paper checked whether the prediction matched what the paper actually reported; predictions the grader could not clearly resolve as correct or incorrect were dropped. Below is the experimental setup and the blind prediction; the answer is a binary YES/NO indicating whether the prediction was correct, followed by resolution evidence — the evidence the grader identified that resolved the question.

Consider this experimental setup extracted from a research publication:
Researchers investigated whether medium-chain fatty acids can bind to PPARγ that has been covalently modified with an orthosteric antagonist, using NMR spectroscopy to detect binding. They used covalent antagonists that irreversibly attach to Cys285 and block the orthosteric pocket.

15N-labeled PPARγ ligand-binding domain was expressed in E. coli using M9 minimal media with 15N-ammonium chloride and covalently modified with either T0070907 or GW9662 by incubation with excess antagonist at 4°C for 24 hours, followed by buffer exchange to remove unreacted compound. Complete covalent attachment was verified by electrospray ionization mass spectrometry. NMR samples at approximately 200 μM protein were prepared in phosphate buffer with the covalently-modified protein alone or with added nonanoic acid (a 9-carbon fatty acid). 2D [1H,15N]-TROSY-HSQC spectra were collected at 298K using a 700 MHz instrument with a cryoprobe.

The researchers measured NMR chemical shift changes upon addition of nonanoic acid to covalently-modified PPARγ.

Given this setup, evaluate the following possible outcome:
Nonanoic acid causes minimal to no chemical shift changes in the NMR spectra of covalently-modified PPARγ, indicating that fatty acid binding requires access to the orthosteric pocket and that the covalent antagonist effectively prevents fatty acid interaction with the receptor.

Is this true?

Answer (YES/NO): NO